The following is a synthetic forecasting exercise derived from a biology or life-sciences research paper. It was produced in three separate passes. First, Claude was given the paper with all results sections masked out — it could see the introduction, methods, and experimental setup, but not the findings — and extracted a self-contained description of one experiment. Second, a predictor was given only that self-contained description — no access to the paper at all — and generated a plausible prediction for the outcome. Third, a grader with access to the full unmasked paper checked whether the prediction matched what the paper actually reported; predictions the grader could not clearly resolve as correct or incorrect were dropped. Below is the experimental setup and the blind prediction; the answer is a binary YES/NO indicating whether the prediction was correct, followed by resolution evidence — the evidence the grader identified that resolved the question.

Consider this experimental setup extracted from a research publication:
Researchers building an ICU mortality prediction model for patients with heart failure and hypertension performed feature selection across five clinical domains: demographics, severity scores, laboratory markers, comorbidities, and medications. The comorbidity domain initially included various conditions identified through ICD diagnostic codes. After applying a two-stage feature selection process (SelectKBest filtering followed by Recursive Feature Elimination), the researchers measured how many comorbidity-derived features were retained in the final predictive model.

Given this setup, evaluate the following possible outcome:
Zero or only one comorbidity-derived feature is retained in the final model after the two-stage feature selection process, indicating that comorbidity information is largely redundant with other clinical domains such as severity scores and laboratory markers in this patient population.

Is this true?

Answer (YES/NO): YES